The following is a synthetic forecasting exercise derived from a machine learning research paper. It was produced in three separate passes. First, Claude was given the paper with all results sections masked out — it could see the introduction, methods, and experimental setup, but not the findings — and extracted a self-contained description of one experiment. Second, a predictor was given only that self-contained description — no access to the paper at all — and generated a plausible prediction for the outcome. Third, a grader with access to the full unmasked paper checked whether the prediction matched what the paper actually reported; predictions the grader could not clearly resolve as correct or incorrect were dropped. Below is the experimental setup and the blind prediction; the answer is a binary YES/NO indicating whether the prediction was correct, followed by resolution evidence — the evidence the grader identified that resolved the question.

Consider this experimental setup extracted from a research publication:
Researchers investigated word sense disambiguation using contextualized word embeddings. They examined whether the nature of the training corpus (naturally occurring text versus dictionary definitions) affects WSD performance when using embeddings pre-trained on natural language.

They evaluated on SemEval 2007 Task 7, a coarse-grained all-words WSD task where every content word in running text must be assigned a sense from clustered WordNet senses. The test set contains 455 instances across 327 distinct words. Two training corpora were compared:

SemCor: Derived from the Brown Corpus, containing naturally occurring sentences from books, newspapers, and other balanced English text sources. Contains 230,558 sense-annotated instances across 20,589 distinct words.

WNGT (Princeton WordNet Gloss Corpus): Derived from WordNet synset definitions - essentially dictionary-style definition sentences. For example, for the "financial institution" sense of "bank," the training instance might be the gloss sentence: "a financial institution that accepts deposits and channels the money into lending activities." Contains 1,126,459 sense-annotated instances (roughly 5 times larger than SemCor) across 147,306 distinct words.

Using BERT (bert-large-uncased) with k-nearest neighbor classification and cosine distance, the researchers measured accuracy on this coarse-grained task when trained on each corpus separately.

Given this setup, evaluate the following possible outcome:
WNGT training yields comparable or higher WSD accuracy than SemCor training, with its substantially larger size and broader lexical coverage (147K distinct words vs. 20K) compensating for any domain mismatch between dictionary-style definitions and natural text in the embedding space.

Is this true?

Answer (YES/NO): YES